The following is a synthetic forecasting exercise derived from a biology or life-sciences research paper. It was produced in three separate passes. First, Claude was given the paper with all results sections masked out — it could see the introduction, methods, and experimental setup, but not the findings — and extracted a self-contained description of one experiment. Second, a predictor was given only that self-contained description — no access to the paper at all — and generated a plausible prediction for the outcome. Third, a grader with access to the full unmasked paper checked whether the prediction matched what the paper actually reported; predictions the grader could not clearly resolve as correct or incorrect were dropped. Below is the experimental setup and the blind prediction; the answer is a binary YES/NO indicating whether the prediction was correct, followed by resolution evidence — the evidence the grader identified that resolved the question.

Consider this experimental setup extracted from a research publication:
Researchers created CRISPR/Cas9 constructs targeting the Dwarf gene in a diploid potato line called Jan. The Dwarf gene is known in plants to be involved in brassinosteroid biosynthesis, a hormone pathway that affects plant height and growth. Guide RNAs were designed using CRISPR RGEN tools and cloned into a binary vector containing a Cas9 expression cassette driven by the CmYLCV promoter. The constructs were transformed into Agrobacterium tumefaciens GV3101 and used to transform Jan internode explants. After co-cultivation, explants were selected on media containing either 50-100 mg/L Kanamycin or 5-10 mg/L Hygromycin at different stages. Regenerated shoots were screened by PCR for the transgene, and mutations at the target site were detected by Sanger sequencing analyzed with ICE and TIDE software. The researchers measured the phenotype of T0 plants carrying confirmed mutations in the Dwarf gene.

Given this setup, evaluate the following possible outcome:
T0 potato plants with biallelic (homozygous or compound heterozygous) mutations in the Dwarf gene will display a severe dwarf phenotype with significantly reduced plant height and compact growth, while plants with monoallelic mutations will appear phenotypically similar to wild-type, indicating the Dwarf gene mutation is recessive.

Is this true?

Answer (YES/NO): NO